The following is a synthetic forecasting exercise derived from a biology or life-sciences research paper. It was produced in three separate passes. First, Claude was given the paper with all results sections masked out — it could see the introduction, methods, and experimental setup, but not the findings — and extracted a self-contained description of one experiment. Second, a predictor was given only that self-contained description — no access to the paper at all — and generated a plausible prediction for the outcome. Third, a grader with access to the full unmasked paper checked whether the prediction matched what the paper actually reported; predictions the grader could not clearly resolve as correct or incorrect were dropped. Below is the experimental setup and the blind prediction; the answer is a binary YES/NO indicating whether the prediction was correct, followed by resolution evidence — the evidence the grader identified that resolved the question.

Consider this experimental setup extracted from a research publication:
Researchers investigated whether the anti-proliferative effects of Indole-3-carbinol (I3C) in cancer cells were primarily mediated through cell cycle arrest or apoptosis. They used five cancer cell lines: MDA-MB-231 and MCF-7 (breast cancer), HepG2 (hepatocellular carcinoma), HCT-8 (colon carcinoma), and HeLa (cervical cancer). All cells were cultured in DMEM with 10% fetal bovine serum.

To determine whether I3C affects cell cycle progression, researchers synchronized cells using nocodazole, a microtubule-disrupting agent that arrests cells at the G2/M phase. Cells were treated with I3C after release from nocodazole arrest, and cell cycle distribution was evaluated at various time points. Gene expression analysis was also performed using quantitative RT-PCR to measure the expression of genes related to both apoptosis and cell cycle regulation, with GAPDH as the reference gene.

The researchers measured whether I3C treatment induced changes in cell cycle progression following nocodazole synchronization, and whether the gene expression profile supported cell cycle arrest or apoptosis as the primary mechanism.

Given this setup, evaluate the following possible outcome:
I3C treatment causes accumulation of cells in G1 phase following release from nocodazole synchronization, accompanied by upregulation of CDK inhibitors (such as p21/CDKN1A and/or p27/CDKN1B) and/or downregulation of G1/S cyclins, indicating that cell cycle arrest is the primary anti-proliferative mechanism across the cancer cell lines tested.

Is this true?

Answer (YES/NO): NO